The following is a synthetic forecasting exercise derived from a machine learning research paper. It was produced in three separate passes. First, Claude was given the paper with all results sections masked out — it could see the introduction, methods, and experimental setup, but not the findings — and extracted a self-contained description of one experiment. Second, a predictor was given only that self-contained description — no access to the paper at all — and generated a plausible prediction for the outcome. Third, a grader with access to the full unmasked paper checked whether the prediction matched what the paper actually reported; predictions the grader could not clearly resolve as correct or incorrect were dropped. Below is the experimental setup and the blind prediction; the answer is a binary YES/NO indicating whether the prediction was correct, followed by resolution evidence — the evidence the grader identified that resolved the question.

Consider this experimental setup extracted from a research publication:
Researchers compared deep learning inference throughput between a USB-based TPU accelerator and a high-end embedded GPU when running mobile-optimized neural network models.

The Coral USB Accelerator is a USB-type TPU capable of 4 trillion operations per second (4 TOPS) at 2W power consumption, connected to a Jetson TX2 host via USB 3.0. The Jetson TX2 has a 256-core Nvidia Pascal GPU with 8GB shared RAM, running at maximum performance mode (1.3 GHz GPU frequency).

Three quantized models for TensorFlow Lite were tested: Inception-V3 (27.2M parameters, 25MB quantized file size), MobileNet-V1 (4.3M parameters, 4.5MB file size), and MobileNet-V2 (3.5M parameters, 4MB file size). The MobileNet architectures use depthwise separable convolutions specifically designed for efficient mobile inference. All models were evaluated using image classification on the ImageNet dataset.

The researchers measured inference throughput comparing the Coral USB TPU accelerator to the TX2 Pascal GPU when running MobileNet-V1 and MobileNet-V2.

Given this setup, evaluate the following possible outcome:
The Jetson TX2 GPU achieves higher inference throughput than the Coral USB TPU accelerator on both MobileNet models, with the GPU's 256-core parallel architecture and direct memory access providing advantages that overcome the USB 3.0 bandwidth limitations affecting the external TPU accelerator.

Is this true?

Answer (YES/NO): NO